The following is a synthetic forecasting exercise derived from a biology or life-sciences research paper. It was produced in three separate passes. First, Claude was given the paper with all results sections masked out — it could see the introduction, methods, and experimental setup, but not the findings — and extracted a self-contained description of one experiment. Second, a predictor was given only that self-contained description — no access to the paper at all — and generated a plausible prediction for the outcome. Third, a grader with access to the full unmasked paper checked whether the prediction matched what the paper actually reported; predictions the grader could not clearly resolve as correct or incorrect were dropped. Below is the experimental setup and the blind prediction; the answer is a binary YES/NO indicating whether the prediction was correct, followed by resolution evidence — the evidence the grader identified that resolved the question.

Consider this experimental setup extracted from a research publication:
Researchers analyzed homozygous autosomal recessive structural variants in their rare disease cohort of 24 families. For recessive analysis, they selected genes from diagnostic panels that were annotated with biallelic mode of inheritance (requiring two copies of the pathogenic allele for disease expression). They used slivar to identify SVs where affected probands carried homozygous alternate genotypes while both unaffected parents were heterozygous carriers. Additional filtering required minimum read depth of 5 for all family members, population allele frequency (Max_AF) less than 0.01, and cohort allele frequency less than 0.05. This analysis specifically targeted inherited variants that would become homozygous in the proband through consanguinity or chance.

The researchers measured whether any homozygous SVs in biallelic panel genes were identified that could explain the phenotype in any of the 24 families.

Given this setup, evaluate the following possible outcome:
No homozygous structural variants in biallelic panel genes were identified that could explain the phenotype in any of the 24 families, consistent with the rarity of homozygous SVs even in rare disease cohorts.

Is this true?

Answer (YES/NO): YES